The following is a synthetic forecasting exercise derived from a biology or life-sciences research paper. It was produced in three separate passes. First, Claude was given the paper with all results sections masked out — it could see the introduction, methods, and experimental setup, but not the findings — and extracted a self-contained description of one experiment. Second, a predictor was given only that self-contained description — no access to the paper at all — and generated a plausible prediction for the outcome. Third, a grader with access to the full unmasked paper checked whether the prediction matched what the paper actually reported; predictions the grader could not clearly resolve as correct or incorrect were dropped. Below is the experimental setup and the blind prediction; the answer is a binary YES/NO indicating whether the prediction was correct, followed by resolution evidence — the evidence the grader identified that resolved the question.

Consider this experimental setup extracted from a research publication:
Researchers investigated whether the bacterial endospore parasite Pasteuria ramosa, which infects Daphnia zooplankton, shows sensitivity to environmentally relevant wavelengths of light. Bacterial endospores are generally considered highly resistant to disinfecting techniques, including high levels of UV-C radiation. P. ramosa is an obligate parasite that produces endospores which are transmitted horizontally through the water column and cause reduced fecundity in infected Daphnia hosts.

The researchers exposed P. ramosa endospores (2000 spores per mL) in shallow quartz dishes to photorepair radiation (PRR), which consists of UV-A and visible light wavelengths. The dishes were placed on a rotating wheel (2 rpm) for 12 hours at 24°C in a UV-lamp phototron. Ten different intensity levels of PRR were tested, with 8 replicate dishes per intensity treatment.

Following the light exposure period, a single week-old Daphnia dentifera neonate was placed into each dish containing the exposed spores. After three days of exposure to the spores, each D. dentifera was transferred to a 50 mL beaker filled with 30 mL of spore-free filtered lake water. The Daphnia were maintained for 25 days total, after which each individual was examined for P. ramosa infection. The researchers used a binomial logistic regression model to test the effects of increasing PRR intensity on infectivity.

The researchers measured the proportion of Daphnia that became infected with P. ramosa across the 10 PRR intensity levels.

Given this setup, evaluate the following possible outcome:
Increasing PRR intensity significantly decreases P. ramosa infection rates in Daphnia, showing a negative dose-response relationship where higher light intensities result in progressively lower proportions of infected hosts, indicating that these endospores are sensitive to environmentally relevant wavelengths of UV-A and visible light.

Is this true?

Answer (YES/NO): YES